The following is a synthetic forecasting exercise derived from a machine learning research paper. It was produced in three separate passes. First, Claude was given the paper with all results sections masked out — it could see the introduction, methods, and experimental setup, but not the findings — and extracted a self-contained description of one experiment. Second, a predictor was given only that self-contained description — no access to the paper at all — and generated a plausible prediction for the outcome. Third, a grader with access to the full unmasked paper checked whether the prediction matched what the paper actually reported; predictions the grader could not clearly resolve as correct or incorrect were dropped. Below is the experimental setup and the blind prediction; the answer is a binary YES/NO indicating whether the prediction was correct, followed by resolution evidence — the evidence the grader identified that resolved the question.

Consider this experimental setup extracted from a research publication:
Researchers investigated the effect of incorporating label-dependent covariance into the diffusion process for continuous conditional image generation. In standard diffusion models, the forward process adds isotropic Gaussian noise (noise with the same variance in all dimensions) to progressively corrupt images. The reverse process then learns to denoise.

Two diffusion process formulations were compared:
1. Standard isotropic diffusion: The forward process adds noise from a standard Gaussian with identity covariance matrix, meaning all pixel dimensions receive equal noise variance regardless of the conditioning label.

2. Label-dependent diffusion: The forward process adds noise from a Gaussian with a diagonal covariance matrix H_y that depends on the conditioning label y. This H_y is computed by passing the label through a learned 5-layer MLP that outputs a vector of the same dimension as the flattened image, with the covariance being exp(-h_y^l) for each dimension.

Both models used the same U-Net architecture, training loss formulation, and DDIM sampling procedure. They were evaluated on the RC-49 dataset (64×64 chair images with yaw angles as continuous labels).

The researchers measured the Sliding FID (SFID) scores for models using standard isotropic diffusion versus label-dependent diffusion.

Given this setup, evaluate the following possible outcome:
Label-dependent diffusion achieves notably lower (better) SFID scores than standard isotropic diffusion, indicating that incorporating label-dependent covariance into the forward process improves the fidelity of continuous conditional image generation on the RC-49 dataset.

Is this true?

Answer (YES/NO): NO